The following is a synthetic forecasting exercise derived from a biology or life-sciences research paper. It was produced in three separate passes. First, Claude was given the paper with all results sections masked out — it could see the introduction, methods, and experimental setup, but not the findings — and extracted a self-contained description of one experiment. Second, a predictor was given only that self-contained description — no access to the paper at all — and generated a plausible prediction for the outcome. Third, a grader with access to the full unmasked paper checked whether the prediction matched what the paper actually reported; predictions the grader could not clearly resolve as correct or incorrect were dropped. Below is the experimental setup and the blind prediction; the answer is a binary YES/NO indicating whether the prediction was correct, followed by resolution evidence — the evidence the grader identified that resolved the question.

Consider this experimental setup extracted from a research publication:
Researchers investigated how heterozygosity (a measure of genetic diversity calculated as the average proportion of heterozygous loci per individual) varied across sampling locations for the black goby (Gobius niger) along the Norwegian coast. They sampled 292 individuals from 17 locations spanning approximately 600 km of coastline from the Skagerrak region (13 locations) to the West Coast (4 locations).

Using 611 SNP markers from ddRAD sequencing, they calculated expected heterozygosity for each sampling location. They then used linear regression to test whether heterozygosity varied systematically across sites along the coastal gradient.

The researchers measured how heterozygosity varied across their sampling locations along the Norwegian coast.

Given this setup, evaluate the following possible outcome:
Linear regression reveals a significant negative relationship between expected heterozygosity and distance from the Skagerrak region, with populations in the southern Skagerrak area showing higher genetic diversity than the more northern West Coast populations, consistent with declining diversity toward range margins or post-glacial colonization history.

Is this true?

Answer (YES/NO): NO